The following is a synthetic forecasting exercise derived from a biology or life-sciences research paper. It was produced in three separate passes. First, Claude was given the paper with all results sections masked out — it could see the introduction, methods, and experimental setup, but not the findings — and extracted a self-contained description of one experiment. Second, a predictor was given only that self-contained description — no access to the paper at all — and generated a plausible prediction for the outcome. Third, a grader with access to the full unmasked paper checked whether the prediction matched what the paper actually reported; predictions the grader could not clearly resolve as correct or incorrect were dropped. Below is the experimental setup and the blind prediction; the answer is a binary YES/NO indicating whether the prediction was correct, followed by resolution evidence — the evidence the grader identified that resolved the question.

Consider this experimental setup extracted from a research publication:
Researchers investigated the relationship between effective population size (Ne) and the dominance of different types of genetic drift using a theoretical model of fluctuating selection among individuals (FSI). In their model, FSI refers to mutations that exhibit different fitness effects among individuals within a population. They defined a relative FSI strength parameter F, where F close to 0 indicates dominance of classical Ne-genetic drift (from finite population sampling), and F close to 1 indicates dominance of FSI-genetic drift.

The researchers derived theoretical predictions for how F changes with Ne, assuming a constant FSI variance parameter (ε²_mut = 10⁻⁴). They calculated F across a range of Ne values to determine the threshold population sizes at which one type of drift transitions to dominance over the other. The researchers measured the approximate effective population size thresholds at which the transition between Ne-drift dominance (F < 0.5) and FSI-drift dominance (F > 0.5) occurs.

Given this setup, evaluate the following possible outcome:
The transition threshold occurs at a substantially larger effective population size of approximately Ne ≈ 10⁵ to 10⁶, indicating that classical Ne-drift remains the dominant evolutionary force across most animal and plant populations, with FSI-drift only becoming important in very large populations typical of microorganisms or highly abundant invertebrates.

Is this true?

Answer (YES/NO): NO